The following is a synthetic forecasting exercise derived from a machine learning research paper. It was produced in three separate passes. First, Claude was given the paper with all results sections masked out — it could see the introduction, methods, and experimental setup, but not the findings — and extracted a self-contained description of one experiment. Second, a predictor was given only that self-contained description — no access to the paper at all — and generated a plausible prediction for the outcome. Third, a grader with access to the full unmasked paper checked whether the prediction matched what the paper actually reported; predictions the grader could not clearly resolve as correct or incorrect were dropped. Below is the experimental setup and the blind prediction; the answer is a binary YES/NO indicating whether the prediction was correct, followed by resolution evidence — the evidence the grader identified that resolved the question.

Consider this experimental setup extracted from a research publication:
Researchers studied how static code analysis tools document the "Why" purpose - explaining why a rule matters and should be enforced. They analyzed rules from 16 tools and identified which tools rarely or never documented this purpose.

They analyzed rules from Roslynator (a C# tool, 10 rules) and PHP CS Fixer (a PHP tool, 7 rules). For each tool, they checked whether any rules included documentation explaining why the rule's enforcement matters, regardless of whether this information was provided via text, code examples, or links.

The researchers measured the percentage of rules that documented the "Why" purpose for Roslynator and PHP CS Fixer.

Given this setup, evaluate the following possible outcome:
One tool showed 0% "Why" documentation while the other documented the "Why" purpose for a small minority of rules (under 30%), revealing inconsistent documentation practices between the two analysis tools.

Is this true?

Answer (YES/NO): NO